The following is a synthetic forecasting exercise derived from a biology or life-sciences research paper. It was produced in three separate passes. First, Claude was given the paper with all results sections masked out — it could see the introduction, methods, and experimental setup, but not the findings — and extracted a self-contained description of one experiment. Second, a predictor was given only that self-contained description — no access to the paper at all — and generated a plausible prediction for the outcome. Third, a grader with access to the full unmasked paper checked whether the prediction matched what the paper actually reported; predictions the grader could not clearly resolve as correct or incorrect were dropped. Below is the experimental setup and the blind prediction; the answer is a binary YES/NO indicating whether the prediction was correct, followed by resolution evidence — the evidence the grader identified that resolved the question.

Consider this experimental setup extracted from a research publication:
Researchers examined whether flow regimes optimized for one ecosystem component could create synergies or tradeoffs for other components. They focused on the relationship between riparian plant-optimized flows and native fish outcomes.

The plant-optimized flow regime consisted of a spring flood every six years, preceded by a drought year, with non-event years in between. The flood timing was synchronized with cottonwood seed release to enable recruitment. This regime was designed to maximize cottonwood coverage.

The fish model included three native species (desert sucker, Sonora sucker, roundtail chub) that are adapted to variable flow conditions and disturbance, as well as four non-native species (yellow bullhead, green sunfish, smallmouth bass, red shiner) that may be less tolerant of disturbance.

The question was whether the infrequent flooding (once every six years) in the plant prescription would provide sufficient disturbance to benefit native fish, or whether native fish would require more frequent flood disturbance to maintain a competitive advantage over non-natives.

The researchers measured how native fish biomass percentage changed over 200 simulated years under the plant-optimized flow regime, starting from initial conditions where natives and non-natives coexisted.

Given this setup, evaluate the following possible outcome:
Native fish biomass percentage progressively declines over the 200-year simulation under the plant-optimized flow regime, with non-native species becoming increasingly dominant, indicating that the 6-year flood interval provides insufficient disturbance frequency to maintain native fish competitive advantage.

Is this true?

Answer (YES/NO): YES